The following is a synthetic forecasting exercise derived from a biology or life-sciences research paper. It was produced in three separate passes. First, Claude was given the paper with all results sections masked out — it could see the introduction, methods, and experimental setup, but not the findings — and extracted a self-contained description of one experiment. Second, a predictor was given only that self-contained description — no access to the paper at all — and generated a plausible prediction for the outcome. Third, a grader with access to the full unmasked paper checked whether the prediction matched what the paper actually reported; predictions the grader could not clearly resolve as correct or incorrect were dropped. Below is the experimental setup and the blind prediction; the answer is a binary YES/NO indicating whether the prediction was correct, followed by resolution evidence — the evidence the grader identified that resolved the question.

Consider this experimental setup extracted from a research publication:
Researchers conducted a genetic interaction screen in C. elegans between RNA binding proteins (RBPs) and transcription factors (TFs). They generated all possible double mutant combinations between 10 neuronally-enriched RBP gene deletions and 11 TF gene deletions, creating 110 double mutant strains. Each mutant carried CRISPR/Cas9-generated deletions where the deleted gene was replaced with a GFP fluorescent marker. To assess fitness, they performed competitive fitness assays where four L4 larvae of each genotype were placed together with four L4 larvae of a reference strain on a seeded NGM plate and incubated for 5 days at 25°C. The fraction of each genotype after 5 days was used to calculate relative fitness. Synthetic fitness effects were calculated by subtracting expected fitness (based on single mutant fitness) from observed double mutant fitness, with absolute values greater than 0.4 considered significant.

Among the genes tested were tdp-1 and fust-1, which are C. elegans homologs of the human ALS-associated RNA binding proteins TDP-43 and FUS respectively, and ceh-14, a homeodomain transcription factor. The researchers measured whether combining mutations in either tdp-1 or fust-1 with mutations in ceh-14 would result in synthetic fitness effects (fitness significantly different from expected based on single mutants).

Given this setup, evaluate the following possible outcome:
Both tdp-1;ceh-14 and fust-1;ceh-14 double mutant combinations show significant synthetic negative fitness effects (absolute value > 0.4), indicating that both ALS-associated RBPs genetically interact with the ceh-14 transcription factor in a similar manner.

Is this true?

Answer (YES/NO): YES